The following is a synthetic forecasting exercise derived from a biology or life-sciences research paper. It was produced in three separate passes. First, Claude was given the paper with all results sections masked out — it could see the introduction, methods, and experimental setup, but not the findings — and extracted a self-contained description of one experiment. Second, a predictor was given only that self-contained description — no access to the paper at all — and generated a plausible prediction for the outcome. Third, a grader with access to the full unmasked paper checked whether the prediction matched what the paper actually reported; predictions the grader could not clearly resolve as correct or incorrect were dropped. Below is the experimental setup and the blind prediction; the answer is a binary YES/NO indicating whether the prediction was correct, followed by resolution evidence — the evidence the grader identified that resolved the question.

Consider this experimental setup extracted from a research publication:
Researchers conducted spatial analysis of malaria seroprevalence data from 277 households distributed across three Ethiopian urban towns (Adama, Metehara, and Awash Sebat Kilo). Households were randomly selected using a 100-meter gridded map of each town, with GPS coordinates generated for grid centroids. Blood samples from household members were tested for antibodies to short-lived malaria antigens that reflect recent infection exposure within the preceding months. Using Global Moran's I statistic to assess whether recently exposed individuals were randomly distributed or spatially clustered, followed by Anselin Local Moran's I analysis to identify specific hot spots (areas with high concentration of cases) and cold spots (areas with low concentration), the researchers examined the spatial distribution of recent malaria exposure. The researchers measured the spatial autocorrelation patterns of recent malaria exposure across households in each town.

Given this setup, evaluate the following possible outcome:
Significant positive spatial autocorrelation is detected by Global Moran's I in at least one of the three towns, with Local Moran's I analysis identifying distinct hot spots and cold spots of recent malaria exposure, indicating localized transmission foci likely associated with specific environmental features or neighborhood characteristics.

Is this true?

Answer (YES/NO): YES